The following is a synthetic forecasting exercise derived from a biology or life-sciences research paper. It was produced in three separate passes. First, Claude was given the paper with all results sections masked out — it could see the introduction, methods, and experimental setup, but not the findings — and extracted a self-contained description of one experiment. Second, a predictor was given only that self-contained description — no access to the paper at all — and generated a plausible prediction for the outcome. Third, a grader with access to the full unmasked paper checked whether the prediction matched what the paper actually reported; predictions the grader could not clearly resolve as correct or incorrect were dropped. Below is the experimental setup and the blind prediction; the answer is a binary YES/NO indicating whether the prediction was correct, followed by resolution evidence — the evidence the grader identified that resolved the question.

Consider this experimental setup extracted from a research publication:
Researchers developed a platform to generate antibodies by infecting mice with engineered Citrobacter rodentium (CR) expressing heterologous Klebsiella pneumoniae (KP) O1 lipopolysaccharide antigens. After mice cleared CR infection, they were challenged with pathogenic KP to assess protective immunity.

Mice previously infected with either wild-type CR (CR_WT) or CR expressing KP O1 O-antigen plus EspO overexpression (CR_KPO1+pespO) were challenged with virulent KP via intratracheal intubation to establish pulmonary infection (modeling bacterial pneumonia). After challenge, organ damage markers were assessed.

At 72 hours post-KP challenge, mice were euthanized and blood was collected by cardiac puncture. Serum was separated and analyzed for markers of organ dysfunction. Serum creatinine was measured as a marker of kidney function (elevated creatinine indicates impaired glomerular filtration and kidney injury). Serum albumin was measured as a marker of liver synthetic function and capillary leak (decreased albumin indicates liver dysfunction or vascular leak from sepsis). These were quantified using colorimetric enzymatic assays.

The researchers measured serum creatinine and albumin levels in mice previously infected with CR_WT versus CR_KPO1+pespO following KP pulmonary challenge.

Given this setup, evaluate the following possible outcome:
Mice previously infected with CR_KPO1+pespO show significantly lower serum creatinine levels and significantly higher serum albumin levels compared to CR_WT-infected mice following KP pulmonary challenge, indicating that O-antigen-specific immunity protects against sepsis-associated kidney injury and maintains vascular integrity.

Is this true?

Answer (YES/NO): YES